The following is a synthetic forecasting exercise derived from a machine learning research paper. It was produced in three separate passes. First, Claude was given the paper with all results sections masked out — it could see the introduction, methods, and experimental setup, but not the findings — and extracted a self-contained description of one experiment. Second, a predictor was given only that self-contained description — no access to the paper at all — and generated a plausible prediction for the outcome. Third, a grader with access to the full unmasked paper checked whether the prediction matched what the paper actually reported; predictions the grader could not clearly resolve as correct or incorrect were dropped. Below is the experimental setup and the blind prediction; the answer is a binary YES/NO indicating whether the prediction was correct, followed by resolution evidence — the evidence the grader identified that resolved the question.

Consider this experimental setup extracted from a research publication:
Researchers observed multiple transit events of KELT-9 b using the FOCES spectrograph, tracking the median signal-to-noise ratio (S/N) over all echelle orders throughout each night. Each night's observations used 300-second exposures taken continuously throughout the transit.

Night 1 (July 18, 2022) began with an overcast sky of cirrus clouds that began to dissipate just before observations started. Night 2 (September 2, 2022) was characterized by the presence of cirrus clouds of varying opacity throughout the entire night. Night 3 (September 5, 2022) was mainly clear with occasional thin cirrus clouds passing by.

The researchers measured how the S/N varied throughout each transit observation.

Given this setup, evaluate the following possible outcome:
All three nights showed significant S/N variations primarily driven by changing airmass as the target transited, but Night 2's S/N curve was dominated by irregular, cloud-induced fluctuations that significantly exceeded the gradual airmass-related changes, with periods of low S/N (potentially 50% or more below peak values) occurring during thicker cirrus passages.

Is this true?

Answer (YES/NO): NO